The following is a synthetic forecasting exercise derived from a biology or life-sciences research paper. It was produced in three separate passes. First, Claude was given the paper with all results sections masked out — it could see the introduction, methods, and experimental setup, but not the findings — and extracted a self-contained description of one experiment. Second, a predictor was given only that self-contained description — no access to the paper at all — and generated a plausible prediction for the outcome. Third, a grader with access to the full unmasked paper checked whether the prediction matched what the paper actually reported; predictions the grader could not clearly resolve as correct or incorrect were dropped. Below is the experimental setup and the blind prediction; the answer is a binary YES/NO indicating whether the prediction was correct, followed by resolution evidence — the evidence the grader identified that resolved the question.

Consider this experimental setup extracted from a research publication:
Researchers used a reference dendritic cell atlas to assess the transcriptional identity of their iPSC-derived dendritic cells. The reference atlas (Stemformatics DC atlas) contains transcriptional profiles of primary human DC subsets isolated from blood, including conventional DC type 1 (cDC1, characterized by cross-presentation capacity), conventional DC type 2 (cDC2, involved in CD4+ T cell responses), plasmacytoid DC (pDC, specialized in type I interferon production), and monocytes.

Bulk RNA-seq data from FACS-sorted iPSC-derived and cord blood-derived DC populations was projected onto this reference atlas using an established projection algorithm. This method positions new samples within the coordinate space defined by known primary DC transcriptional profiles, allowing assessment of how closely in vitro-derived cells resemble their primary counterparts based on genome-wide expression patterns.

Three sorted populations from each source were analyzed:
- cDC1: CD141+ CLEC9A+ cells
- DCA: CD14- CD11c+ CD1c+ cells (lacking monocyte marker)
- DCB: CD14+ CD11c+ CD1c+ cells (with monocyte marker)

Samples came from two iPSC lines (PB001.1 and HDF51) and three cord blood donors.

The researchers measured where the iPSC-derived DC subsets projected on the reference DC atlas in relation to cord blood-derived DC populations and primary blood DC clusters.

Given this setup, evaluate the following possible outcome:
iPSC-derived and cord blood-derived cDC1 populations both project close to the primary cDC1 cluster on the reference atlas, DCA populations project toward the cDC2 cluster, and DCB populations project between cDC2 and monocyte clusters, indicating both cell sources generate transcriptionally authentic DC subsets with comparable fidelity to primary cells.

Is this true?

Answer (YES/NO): NO